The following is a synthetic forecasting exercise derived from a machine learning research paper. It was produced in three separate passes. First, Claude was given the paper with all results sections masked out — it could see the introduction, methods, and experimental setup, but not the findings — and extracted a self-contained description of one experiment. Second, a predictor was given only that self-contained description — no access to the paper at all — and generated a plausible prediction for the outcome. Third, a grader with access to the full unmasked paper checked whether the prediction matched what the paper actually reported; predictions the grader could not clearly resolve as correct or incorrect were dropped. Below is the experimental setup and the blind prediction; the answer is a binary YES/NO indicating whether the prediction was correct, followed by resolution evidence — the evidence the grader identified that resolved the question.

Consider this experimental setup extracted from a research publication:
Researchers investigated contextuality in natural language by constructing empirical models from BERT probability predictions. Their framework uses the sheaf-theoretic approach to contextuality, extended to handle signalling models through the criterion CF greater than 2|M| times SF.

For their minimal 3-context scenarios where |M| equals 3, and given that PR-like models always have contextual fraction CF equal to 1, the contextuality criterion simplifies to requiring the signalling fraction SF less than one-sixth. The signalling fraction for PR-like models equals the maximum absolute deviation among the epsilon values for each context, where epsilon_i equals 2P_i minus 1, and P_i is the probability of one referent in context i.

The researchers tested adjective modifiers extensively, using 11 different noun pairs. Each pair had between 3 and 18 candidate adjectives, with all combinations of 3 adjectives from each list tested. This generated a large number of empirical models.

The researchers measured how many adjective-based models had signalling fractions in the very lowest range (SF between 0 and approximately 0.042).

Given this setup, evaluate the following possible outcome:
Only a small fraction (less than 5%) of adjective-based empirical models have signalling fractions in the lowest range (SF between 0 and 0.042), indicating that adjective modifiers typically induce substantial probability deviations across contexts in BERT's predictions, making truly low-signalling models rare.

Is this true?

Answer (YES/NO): YES